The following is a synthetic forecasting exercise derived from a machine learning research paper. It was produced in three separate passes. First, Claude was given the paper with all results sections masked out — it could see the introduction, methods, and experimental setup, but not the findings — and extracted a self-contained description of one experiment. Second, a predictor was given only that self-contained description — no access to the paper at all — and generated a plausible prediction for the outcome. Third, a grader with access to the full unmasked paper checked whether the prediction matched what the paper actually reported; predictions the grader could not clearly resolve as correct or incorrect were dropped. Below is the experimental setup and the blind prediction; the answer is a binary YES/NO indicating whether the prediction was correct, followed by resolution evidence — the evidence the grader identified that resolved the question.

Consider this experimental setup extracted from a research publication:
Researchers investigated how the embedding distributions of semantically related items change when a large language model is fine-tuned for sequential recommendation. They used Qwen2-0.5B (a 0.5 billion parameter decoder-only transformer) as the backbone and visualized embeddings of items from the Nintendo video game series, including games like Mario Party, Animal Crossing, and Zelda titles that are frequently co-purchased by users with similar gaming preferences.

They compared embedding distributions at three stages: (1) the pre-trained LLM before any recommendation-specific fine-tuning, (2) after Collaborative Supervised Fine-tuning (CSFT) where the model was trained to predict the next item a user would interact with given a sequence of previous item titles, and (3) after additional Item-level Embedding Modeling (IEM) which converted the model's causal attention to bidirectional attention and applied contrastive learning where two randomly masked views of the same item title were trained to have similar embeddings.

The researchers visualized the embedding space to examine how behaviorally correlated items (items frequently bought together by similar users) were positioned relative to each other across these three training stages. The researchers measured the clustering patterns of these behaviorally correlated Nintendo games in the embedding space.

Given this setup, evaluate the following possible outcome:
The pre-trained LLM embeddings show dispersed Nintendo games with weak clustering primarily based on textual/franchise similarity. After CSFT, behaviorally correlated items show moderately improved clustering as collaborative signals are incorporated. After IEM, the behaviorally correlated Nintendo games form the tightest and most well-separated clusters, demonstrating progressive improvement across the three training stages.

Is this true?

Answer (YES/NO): NO